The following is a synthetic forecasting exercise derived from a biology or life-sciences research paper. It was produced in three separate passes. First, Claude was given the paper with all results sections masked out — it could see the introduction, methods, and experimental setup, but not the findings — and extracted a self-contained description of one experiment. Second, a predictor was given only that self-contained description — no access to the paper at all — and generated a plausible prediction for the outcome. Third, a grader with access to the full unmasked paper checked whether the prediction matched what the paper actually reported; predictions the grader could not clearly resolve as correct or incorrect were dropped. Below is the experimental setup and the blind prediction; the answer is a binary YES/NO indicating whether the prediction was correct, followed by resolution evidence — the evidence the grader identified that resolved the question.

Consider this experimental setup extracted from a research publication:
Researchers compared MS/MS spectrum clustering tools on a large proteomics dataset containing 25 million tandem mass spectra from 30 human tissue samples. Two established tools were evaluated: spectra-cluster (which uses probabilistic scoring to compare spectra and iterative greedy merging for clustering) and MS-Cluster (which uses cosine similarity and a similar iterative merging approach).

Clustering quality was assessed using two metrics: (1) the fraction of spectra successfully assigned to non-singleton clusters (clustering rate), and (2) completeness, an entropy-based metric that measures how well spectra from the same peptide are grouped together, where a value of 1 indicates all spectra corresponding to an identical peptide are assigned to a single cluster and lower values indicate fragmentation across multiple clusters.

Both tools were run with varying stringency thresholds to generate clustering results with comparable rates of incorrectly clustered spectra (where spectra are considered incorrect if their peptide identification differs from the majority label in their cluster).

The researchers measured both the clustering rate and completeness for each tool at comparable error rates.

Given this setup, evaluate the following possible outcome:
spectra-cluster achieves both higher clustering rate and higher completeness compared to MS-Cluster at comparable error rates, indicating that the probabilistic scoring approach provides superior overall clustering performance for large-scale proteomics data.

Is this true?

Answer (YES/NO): NO